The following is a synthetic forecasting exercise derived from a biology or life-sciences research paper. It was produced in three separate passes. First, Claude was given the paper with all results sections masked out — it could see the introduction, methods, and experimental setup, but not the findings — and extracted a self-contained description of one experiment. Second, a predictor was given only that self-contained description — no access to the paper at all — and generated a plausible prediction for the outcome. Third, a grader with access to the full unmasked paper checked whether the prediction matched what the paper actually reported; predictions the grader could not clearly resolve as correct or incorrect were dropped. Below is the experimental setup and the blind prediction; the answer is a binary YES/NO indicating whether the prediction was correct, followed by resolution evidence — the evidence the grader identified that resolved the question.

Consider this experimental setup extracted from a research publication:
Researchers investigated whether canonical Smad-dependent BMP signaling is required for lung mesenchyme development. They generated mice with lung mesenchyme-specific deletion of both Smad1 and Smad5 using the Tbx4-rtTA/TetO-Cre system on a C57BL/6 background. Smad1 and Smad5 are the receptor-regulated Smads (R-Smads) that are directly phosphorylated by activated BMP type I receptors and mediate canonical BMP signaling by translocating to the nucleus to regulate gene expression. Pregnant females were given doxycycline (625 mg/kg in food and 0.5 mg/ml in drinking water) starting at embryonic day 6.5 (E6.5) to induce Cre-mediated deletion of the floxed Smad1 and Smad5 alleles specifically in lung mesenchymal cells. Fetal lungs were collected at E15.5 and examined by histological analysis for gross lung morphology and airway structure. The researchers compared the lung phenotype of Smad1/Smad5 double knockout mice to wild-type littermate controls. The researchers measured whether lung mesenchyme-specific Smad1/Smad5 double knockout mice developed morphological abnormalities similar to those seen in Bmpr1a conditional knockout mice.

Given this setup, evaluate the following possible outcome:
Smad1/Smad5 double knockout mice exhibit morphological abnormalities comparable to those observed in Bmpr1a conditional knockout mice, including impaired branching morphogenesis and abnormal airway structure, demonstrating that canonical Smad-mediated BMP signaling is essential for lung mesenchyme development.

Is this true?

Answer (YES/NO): NO